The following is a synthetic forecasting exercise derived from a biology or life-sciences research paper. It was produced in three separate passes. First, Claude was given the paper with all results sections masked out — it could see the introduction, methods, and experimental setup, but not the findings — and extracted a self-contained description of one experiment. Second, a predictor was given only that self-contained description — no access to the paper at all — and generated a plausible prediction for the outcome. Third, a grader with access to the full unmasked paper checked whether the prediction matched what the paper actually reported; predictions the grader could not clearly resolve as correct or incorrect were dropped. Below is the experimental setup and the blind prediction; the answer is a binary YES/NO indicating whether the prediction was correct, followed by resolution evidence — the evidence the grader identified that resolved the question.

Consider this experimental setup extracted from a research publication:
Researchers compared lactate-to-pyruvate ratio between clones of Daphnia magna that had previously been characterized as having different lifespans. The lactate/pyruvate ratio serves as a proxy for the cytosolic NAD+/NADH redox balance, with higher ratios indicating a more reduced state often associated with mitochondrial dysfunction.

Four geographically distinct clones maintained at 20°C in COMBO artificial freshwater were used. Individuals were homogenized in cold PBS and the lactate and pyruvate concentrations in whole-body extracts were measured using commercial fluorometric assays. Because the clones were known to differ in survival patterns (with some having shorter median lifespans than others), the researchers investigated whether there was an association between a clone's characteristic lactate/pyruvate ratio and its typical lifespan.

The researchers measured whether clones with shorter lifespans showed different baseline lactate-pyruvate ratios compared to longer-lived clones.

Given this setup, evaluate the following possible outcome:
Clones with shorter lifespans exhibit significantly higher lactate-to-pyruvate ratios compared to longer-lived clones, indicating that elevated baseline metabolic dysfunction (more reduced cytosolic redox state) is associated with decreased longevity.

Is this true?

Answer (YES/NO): NO